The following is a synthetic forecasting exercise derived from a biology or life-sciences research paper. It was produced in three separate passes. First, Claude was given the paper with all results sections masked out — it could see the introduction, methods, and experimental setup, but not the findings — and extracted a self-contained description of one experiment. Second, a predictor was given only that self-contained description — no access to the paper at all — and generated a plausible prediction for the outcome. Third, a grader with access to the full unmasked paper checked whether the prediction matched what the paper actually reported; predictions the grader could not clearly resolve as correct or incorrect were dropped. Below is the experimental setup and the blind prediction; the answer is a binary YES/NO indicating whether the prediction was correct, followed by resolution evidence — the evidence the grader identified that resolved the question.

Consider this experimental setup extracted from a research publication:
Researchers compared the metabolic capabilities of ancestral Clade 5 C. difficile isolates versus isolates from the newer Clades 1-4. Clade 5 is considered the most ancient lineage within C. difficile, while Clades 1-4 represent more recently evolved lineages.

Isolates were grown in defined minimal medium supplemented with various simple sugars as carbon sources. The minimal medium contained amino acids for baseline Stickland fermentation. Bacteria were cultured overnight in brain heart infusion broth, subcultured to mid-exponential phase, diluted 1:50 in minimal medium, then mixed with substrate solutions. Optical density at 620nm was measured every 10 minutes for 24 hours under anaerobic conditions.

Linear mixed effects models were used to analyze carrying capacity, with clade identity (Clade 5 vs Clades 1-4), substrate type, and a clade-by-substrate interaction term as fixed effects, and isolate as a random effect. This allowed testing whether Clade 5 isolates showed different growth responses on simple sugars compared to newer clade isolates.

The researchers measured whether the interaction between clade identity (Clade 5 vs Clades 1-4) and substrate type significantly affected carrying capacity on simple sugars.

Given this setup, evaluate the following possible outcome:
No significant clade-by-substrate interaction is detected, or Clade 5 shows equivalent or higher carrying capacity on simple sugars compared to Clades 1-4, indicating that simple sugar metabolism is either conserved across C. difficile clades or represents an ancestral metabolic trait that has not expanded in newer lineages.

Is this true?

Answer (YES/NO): YES